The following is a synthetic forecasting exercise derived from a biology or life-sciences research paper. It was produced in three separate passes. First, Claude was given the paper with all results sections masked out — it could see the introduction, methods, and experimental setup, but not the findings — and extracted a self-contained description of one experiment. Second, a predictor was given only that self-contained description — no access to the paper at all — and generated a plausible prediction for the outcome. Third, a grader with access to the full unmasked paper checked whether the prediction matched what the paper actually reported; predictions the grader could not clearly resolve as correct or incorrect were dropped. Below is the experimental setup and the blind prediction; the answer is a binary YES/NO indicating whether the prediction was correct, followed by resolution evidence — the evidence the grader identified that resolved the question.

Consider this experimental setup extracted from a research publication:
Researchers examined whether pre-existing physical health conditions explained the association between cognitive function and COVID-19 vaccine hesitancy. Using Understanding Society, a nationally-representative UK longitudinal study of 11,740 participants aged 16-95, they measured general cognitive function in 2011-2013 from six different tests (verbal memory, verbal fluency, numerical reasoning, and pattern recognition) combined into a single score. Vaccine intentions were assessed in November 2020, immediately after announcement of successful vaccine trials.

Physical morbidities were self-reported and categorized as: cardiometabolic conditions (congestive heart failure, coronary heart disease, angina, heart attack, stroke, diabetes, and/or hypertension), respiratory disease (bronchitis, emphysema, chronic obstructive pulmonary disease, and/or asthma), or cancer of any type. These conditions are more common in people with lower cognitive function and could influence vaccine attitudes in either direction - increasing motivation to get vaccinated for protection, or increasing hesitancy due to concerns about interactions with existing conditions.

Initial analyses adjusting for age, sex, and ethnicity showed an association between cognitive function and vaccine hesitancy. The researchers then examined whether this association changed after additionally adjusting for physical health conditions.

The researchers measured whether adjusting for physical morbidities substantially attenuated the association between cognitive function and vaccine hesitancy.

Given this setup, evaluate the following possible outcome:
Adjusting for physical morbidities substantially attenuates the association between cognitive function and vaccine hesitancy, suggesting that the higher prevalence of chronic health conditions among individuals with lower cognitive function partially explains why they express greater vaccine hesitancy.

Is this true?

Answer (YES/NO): NO